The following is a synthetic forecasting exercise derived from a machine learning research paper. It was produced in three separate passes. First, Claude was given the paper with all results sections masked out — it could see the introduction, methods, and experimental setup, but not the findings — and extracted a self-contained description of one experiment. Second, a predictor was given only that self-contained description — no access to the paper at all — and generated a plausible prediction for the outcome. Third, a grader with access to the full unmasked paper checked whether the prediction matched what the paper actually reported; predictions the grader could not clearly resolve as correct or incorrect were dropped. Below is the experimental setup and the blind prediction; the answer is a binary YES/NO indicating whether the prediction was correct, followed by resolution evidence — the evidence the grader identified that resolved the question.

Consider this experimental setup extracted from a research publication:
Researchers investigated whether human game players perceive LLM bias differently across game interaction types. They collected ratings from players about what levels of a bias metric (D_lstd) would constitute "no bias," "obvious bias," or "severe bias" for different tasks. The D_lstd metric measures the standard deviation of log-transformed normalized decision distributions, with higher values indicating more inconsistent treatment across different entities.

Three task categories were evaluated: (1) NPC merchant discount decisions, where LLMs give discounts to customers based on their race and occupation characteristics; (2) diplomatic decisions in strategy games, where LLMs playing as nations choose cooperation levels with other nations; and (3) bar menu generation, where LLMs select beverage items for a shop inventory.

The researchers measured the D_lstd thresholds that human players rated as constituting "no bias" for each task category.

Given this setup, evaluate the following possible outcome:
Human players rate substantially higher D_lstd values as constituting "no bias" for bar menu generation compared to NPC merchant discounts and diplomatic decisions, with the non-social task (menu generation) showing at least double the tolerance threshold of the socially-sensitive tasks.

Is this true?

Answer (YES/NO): YES